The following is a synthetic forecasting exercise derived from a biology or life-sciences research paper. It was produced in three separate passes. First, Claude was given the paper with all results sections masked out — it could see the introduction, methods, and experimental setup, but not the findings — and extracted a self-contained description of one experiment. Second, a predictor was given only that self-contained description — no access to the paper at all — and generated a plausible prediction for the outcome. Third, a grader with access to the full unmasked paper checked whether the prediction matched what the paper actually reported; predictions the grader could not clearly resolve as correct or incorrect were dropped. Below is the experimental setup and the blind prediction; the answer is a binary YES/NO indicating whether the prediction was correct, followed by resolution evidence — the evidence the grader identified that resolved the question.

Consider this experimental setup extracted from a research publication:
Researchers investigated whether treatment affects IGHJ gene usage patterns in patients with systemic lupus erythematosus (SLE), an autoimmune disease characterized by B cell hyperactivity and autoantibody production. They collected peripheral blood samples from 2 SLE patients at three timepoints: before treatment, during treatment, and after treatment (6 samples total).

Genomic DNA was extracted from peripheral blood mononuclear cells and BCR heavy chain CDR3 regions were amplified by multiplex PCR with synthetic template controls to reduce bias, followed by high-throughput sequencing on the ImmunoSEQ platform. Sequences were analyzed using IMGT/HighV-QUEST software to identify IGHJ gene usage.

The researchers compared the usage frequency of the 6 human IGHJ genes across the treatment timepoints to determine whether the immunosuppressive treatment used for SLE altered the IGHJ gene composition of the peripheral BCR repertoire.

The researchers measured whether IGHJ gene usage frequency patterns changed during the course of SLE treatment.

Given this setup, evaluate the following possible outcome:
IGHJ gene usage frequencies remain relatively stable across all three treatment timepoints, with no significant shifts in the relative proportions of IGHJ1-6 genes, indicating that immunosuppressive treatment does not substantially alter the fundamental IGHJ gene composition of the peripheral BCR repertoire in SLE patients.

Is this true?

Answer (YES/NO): YES